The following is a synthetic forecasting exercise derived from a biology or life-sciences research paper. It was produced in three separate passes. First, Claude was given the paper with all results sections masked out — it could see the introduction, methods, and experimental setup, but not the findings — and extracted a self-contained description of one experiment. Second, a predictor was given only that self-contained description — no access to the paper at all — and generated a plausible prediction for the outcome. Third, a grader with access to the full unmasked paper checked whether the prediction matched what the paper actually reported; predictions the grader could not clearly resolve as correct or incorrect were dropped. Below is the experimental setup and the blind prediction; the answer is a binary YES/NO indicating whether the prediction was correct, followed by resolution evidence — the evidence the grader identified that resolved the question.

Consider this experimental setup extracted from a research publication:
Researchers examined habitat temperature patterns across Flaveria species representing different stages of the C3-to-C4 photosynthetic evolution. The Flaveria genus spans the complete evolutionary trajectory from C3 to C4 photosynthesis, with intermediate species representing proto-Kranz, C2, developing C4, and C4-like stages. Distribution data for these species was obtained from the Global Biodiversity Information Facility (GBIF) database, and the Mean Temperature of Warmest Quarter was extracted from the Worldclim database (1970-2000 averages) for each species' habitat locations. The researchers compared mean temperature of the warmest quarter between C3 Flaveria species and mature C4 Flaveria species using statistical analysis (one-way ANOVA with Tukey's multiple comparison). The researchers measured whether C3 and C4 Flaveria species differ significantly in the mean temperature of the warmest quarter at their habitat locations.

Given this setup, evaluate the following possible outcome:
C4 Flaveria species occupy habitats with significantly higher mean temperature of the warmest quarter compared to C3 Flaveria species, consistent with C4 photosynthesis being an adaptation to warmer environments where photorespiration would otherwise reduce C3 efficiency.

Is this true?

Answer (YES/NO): NO